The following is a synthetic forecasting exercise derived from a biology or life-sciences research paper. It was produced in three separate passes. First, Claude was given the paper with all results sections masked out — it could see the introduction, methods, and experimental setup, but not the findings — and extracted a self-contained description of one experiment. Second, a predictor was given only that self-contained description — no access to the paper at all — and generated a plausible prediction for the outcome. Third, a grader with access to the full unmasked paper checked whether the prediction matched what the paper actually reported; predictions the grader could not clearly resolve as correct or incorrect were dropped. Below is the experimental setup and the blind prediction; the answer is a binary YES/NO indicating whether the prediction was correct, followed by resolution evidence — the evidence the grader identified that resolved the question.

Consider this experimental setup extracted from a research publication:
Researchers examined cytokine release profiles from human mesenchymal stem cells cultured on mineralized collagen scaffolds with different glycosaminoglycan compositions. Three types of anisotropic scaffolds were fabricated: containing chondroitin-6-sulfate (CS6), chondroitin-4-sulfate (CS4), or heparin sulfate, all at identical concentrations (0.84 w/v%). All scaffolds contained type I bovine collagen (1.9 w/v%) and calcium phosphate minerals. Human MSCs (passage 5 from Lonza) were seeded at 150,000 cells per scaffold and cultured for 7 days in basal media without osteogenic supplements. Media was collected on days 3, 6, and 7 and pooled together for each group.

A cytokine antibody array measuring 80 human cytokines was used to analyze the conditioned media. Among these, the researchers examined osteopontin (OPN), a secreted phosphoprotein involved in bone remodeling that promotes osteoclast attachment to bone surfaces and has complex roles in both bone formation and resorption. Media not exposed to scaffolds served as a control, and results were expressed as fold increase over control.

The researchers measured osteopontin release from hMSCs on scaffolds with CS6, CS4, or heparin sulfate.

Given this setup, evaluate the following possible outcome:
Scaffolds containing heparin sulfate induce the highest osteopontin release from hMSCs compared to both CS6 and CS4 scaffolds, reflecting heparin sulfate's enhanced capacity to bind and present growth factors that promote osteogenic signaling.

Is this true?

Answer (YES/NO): NO